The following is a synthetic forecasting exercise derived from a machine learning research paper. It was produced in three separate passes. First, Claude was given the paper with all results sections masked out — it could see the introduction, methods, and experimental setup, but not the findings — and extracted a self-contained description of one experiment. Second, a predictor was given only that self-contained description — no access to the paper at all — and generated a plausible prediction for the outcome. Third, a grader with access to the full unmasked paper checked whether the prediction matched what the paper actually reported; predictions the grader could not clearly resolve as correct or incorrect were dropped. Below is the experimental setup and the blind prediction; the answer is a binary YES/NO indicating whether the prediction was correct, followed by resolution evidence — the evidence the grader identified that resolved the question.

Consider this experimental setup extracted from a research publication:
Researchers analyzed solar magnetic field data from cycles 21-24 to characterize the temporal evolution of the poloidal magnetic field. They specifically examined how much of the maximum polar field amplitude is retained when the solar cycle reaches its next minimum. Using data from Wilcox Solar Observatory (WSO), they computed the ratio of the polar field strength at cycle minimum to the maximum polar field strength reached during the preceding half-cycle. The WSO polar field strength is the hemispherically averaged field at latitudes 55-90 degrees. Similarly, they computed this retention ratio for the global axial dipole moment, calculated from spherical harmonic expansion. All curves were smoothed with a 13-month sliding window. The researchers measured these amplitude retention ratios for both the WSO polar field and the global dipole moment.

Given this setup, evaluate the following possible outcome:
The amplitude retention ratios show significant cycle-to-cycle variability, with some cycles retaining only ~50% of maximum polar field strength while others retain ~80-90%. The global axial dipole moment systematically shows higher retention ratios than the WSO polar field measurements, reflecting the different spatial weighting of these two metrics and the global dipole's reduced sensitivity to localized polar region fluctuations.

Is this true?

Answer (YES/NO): NO